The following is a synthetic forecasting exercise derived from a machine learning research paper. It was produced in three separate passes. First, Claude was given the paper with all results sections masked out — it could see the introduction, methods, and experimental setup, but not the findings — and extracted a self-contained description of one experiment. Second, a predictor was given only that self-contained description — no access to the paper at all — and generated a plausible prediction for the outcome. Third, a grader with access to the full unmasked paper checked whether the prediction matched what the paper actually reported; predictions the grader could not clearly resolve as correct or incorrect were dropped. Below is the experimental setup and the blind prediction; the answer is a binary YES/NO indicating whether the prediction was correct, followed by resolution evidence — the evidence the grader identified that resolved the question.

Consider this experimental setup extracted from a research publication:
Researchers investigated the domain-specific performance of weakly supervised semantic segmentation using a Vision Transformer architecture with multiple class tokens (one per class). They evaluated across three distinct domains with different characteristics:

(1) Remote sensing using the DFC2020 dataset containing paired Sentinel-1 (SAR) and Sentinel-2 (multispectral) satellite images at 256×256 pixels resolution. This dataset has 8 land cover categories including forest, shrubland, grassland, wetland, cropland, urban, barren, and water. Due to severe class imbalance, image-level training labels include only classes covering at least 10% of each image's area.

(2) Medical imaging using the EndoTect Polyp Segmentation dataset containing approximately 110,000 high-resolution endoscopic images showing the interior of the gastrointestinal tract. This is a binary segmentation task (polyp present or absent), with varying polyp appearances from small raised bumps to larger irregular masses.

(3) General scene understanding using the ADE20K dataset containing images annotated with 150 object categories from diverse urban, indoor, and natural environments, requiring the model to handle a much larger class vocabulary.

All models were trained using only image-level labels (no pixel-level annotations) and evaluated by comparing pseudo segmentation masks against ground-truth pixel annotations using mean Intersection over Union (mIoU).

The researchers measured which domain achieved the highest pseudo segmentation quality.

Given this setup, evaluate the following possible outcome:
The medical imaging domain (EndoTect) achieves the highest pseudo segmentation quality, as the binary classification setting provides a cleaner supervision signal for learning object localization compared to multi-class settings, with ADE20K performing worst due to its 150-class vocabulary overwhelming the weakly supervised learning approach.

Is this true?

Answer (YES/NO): YES